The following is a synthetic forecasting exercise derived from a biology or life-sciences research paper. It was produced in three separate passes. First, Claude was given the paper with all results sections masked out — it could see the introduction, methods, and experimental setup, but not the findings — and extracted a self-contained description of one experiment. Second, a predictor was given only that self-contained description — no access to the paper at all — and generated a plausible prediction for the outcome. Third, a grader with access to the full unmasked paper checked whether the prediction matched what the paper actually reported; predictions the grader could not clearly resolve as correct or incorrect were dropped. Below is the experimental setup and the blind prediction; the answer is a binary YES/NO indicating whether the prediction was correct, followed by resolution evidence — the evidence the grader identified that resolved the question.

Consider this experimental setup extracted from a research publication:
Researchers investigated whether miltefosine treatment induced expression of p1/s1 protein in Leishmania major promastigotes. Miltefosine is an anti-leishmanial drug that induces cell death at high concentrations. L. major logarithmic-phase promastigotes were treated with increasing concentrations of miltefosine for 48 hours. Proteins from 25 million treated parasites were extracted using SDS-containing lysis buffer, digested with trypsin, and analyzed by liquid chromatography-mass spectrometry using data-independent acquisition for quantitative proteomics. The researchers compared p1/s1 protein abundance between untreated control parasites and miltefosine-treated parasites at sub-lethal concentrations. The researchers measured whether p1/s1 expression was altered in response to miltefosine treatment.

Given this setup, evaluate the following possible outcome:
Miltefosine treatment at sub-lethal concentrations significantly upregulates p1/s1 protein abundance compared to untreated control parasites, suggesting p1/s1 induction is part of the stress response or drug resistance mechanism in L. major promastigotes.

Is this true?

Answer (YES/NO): YES